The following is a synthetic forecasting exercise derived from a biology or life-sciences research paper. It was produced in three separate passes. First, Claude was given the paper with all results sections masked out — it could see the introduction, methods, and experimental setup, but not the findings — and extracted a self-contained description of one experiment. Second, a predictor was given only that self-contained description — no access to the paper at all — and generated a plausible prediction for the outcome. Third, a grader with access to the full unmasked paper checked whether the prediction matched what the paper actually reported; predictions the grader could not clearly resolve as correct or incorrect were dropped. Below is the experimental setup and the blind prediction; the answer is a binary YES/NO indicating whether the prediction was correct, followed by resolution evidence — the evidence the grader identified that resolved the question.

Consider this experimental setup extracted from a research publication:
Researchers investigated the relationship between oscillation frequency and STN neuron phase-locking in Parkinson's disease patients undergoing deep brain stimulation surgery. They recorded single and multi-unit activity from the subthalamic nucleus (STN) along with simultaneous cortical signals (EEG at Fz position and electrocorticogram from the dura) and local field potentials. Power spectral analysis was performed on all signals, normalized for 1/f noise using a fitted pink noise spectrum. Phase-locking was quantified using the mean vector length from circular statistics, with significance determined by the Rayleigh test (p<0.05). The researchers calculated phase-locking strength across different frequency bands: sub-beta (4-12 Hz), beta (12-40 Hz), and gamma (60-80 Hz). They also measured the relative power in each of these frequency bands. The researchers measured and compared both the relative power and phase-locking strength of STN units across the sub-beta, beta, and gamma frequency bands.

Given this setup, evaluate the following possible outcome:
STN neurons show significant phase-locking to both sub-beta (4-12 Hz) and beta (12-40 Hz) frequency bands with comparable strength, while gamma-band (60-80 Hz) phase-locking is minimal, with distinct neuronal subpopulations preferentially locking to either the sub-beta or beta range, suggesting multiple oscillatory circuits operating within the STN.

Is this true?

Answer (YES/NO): NO